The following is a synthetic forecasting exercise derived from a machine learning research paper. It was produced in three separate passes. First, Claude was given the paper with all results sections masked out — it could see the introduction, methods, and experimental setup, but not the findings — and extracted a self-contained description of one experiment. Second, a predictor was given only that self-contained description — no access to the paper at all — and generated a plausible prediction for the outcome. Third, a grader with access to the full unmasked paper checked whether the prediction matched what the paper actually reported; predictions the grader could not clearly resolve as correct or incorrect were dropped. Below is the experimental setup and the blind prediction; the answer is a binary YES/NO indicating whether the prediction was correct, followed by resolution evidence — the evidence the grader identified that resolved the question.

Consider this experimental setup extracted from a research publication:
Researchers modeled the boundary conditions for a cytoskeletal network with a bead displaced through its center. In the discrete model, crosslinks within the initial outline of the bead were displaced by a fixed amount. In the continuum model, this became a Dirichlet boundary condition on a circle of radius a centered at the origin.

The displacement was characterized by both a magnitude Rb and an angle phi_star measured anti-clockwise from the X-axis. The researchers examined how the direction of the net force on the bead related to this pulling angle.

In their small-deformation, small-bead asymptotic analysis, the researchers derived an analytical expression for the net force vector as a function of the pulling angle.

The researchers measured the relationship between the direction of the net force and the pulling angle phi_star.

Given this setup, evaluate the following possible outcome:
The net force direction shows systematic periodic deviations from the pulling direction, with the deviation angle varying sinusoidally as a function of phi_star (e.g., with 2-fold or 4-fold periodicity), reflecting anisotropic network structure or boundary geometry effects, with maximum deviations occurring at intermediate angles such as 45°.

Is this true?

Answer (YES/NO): NO